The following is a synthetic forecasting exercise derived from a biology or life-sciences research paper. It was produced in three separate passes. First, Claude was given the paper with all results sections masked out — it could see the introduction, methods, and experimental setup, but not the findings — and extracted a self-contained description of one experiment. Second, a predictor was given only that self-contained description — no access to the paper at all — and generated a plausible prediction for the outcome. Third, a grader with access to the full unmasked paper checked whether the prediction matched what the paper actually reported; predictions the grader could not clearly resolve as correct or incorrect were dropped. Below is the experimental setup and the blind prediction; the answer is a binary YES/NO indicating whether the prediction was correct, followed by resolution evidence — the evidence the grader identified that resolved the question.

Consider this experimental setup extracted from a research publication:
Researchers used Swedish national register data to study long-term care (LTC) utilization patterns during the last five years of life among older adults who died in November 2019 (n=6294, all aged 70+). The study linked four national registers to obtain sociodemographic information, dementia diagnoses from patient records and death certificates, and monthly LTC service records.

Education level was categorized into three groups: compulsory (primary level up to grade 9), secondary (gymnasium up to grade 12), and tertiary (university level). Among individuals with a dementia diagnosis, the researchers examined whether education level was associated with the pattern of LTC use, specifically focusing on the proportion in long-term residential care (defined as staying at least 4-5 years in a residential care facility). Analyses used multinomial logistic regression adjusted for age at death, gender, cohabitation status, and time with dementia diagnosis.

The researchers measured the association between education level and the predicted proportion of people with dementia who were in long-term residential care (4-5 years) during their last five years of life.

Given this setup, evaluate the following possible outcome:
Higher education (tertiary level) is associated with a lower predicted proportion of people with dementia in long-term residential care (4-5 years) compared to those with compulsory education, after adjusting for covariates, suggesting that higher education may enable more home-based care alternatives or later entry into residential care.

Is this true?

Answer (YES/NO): NO